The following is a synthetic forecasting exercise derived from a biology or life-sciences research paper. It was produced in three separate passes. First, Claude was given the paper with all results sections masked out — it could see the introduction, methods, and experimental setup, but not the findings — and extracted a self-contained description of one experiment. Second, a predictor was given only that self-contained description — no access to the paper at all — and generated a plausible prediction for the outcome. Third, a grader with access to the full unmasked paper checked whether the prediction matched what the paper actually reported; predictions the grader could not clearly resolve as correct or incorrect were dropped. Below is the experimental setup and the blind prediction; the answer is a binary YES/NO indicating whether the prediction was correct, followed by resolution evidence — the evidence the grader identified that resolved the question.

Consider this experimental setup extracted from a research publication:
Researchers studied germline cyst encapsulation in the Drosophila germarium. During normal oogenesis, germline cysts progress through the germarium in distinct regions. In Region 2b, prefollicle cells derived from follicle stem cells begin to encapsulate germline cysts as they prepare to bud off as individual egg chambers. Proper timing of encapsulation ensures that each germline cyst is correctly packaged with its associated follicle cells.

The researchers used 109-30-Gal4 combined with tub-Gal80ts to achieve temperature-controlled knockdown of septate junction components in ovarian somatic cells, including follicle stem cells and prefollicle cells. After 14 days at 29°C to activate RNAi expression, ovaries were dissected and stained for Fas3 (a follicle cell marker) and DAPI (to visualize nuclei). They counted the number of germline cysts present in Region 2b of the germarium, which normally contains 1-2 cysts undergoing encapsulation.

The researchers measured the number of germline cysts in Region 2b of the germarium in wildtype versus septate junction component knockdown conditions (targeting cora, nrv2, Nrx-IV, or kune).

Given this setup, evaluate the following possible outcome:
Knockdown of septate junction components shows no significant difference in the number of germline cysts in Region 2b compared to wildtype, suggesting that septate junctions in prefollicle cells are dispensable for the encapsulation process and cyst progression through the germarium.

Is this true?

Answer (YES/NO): NO